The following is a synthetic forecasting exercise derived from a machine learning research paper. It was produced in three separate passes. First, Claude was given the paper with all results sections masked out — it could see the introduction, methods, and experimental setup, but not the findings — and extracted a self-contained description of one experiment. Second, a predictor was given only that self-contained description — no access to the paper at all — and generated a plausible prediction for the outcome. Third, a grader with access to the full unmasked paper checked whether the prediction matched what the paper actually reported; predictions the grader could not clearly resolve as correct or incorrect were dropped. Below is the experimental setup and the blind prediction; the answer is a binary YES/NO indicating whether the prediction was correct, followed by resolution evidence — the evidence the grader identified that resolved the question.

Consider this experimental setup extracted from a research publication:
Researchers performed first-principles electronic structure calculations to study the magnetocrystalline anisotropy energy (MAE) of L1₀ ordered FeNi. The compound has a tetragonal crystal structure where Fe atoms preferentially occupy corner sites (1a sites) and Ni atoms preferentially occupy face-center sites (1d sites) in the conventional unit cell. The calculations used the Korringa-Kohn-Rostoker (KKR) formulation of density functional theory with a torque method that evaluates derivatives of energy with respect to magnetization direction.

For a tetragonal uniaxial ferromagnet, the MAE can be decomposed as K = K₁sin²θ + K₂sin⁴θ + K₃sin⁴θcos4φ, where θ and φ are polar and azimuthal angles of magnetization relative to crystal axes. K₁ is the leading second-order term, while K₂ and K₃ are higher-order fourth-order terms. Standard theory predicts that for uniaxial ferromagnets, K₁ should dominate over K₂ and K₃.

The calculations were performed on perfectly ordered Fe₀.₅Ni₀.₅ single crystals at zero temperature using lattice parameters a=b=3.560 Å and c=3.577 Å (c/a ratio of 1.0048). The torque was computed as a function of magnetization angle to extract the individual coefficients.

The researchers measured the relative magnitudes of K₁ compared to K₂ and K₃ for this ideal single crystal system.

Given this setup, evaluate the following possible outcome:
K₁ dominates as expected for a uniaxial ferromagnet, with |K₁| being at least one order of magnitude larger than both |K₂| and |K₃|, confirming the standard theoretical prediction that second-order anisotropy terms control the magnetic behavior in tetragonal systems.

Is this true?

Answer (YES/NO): YES